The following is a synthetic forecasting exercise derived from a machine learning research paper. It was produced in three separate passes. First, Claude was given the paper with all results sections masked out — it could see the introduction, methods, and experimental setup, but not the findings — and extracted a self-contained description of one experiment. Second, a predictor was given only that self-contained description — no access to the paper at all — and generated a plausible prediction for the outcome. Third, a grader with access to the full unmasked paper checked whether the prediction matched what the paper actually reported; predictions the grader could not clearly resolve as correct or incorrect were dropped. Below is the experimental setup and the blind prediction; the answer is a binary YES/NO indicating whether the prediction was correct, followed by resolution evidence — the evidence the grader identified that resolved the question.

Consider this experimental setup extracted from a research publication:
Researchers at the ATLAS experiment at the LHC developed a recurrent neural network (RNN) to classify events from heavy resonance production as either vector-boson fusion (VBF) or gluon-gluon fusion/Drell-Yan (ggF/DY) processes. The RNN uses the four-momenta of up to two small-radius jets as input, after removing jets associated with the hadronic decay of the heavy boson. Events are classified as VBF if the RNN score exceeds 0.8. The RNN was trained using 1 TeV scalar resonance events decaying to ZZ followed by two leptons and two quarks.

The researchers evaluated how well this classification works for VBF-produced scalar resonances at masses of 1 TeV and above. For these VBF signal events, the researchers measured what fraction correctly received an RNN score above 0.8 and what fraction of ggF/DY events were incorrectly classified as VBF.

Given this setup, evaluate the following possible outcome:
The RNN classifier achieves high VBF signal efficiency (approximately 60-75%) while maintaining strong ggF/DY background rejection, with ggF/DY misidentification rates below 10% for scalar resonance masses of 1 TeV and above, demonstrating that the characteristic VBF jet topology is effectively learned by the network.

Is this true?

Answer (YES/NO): NO